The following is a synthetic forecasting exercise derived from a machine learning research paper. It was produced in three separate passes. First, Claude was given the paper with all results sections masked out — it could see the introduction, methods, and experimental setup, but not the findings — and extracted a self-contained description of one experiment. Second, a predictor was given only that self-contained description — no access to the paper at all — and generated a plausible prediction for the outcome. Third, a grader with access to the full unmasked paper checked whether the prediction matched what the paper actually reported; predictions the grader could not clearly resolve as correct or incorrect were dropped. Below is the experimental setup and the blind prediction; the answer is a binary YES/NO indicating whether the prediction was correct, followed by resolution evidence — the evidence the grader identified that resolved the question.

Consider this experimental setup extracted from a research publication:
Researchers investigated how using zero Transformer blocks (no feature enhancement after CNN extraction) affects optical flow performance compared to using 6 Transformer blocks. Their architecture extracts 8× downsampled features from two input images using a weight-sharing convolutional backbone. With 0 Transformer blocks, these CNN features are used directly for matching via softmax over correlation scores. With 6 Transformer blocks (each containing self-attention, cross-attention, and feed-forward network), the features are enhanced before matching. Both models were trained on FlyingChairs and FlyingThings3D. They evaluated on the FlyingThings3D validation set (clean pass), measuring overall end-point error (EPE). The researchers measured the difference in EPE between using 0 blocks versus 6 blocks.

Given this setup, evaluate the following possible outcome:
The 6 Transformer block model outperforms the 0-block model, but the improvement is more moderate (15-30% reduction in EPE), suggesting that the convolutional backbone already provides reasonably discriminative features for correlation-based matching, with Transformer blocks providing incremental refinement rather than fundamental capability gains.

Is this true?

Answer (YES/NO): NO